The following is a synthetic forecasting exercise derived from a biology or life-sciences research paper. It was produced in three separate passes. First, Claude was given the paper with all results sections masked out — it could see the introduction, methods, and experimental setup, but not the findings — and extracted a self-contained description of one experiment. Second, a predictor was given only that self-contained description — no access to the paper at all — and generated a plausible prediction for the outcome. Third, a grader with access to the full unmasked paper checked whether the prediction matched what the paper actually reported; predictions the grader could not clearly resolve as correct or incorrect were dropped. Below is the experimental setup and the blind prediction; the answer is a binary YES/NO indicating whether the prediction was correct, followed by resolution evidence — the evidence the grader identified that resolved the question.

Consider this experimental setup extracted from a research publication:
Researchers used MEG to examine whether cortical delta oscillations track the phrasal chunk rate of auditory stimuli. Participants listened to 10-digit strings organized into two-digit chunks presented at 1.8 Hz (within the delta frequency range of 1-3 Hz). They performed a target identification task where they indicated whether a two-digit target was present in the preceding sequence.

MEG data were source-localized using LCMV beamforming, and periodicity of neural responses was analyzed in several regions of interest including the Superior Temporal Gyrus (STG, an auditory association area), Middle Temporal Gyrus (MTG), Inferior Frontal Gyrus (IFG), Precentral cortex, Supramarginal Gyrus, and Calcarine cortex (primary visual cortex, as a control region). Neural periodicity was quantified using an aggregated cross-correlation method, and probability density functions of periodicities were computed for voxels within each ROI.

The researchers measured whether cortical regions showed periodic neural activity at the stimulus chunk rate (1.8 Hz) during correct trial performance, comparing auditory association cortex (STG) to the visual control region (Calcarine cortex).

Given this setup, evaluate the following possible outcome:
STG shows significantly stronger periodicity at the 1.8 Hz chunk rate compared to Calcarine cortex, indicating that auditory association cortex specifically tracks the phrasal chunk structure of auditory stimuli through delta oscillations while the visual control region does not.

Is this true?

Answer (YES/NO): YES